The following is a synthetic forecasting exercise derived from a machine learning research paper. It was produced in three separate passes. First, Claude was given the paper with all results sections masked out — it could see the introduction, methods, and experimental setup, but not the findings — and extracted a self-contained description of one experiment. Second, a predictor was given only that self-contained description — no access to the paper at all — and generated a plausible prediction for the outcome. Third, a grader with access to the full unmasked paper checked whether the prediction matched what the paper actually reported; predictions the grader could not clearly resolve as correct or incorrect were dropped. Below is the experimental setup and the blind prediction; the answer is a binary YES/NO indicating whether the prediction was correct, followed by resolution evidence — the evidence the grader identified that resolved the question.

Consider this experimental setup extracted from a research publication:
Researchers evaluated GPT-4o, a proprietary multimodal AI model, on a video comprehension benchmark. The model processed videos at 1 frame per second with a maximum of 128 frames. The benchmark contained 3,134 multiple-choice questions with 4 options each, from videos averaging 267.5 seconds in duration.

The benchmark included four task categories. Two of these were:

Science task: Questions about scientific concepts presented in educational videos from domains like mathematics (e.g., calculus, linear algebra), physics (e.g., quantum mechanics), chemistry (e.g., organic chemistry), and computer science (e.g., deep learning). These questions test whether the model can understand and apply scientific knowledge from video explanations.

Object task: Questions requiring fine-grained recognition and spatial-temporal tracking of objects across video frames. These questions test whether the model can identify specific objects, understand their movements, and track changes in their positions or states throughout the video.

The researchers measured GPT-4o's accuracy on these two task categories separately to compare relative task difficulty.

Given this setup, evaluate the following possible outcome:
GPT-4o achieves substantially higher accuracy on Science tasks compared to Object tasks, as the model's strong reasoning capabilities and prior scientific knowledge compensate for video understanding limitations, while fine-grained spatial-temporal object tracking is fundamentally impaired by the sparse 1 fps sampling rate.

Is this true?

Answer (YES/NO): YES